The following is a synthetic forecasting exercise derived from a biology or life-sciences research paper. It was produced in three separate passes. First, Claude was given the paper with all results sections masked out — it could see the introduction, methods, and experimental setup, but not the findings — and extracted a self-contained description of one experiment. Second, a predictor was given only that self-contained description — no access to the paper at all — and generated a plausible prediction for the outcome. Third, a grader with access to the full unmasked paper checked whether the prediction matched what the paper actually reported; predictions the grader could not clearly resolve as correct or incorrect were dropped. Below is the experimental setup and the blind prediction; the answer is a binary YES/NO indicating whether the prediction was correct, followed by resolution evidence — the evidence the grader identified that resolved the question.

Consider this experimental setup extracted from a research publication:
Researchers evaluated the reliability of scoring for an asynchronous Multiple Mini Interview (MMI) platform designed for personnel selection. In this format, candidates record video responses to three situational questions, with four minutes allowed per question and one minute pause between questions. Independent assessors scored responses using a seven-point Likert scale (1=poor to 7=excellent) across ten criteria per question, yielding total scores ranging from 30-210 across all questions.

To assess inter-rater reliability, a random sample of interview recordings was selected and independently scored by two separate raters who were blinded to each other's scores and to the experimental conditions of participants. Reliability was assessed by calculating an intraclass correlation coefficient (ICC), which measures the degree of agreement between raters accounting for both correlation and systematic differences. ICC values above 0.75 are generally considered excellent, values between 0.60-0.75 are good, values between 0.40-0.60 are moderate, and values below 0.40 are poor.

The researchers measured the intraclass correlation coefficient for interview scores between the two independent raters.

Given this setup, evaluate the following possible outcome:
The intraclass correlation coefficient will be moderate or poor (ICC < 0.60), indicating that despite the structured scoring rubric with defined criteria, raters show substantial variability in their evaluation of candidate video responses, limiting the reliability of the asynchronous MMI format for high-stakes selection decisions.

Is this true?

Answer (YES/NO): NO